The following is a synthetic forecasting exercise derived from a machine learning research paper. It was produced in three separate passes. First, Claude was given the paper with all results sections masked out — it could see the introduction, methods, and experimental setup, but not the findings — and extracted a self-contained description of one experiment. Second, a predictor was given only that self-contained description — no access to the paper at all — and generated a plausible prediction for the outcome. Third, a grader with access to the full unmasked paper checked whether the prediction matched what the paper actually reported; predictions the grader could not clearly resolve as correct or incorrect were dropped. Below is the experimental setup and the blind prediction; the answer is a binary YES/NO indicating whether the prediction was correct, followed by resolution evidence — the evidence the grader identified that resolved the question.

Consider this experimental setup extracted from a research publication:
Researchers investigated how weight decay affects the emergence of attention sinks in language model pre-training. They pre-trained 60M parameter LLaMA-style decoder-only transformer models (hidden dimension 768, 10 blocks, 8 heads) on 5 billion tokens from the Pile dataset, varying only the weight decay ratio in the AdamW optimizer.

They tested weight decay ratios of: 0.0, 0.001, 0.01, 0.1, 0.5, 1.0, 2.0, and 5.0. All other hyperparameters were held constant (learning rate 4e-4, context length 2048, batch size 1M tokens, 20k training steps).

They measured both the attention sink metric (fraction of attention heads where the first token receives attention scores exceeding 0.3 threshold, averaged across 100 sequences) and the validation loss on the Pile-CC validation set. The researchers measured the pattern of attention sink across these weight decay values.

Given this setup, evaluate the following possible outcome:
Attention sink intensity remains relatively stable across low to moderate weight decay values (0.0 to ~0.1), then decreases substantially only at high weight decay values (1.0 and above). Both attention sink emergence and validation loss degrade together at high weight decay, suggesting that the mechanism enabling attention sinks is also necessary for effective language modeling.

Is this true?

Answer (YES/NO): NO